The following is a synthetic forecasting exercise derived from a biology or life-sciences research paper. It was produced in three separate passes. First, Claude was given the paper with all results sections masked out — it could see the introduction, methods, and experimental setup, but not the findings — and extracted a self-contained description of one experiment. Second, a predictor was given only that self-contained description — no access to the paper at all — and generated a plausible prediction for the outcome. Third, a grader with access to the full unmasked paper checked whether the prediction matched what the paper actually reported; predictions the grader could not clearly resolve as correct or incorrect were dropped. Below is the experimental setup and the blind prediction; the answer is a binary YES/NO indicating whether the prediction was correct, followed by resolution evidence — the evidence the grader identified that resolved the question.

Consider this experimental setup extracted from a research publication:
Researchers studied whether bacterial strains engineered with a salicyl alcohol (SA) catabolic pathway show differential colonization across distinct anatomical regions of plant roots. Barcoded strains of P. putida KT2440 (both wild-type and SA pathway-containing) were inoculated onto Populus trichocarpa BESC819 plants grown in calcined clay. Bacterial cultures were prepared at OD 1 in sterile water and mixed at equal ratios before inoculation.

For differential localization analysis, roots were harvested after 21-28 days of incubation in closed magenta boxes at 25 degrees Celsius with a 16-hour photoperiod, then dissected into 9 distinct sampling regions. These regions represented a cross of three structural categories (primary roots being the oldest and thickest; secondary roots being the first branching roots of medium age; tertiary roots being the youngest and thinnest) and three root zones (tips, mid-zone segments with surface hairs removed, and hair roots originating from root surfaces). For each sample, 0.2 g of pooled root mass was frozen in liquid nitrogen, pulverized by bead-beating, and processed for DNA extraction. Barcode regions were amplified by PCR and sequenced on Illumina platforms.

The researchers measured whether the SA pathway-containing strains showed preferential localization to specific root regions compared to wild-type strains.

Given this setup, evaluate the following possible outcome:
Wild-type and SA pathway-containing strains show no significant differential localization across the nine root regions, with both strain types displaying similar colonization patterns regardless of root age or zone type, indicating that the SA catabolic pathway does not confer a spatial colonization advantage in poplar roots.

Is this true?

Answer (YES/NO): YES